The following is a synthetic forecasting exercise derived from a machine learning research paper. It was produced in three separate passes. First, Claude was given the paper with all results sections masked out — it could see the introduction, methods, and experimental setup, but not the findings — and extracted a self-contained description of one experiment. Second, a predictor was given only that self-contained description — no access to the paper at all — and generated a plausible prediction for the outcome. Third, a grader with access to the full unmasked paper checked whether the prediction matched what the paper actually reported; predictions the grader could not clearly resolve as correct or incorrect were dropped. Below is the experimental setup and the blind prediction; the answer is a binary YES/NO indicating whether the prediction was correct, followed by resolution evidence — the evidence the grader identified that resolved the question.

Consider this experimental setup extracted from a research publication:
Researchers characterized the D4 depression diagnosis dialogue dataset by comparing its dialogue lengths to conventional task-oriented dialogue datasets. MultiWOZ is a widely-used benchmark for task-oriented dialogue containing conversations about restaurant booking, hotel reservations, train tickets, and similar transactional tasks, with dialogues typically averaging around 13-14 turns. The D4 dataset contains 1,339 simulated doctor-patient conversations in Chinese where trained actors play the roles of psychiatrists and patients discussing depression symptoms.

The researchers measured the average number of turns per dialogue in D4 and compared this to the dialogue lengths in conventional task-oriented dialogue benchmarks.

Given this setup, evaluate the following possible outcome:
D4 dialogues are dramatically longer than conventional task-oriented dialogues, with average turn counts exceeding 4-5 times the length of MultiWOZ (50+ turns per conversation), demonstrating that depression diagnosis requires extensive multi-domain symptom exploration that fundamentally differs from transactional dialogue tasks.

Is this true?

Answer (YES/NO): NO